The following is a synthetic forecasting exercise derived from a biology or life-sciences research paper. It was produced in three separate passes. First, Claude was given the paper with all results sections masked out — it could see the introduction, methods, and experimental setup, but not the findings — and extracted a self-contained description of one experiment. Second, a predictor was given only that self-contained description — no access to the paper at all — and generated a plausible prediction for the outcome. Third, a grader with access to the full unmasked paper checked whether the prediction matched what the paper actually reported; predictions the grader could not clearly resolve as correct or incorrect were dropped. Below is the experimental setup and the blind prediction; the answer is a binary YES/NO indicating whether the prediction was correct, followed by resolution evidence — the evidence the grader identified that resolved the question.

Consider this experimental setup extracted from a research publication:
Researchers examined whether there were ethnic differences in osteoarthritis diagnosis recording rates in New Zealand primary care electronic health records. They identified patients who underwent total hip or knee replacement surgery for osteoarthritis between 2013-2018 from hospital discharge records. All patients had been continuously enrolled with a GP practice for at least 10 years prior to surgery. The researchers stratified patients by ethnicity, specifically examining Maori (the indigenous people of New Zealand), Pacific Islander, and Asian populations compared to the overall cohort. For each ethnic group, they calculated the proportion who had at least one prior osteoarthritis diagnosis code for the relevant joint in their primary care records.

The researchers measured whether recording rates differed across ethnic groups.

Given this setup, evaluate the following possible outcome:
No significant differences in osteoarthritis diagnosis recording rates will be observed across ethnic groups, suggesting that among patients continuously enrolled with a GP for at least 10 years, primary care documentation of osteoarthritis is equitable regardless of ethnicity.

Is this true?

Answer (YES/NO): YES